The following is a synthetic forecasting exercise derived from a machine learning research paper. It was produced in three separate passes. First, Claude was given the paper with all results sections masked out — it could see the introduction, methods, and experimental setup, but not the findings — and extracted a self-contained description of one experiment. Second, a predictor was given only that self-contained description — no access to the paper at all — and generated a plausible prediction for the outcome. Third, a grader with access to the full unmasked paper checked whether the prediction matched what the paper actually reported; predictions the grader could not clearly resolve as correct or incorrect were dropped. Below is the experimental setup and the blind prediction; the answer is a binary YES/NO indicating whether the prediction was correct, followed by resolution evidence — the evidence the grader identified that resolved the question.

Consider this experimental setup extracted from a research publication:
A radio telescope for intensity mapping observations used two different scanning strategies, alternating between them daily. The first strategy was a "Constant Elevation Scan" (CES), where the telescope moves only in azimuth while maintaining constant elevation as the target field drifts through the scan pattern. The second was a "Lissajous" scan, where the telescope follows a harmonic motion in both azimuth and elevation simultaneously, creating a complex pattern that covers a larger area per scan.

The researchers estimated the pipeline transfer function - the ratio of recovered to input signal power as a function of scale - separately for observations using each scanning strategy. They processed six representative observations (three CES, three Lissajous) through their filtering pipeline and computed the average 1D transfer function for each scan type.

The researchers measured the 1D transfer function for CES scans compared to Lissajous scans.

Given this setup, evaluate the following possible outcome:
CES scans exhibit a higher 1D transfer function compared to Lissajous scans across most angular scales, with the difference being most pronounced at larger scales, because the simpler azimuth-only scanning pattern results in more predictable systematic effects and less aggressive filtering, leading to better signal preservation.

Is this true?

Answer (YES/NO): NO